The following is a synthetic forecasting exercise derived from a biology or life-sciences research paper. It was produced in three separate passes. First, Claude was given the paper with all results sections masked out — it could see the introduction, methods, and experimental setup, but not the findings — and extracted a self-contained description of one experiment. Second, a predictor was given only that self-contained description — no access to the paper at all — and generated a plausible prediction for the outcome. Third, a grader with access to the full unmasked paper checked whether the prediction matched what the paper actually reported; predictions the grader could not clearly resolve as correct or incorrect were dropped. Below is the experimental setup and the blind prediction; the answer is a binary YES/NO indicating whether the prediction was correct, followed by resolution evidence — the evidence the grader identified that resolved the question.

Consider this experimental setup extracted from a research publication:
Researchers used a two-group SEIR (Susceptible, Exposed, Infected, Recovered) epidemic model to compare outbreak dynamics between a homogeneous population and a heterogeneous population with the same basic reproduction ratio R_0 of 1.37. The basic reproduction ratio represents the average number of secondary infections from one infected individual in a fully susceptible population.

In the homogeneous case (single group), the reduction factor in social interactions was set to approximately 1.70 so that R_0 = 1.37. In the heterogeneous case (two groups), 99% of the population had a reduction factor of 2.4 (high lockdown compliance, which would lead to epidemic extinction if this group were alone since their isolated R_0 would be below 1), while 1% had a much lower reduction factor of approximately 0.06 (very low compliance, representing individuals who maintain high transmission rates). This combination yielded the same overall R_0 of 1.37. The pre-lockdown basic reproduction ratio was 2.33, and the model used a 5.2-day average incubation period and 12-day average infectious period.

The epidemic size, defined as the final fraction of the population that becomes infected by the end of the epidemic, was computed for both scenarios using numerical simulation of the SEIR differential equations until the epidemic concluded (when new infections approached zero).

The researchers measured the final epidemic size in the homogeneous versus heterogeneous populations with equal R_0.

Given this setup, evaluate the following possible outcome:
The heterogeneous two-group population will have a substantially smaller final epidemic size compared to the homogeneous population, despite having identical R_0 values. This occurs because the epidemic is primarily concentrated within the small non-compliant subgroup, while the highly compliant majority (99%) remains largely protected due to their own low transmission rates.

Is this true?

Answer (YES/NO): YES